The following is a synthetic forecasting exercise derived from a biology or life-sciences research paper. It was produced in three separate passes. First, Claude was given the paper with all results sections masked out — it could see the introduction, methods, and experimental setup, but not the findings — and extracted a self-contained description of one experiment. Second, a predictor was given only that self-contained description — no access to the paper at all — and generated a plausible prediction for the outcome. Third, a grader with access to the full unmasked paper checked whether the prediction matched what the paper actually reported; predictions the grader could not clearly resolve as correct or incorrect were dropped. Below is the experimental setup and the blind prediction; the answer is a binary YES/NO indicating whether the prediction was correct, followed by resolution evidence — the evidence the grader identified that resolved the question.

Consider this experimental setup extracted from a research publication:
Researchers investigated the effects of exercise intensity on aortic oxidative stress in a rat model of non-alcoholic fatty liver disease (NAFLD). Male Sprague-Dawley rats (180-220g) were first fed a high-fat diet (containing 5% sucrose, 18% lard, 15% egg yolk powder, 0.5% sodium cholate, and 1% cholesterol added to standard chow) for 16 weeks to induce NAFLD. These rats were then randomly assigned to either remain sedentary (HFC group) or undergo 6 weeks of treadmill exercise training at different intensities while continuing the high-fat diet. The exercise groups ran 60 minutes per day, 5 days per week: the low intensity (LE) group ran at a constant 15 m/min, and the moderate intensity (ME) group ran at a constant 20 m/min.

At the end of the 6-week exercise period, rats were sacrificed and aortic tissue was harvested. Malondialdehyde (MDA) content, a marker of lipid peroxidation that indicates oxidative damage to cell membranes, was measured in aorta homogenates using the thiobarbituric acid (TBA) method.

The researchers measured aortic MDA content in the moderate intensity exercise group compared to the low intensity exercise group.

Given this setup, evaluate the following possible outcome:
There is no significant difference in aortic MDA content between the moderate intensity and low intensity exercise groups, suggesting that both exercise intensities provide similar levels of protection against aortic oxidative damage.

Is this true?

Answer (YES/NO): YES